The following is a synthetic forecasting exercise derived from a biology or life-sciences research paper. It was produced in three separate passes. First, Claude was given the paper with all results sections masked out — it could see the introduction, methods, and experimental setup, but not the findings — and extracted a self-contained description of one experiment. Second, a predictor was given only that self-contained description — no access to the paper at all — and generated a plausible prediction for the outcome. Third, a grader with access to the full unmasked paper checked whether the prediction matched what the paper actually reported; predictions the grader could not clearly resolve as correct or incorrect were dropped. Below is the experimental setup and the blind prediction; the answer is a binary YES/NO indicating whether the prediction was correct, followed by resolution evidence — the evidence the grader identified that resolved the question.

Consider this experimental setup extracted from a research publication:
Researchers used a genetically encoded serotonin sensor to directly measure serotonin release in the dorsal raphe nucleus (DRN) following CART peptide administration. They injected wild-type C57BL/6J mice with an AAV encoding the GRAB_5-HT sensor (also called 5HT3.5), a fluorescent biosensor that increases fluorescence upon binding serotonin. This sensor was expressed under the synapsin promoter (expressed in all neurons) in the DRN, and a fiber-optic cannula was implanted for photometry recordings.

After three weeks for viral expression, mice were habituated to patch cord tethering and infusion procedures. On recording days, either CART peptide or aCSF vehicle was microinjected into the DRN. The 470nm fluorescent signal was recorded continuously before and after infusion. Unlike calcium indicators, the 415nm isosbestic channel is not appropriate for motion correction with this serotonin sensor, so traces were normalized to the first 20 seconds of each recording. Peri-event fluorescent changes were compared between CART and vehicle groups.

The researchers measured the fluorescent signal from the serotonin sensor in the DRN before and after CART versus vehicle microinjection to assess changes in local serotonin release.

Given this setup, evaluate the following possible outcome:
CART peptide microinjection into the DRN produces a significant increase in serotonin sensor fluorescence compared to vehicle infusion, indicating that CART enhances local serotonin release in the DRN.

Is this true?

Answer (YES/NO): NO